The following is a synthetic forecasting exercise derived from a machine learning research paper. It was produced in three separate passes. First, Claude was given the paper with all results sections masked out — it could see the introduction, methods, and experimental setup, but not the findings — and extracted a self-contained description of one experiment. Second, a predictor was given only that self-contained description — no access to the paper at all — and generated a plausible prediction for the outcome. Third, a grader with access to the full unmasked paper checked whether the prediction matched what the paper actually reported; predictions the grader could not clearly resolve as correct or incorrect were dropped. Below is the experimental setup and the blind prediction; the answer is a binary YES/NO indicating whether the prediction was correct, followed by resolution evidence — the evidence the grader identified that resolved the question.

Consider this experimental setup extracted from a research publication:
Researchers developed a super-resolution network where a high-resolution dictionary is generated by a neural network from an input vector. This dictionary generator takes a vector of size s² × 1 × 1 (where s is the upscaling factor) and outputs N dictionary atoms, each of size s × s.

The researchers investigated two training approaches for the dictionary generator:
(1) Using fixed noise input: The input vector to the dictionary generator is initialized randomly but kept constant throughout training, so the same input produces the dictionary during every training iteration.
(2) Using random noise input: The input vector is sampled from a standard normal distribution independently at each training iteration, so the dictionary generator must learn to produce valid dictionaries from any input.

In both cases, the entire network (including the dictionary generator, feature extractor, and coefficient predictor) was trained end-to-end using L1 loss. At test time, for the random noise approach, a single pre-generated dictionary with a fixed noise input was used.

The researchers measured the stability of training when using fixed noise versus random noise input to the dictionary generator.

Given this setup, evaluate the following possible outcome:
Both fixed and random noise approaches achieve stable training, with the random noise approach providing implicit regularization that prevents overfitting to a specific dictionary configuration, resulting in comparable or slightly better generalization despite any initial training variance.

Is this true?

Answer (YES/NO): NO